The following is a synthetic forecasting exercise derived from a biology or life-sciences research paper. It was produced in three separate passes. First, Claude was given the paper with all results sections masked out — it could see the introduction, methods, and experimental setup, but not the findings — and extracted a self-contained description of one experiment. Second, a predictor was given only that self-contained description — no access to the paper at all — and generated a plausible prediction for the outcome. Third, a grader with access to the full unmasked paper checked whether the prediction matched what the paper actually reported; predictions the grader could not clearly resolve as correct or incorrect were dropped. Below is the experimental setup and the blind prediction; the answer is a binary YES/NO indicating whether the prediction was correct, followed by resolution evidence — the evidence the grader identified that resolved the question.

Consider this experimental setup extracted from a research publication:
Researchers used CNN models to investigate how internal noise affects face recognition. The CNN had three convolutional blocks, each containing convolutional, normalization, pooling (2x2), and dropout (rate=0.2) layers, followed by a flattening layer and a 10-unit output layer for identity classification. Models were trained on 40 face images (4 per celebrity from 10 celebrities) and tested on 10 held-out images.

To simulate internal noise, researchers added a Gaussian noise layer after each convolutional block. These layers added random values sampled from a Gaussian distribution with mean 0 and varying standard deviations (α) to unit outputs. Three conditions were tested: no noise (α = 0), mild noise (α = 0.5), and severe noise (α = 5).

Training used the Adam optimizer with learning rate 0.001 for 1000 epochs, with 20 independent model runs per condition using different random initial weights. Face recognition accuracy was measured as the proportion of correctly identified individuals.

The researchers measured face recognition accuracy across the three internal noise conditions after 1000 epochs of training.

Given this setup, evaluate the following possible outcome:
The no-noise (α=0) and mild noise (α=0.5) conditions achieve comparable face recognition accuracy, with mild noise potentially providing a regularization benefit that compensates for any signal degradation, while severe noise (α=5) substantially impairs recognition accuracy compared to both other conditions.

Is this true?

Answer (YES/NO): YES